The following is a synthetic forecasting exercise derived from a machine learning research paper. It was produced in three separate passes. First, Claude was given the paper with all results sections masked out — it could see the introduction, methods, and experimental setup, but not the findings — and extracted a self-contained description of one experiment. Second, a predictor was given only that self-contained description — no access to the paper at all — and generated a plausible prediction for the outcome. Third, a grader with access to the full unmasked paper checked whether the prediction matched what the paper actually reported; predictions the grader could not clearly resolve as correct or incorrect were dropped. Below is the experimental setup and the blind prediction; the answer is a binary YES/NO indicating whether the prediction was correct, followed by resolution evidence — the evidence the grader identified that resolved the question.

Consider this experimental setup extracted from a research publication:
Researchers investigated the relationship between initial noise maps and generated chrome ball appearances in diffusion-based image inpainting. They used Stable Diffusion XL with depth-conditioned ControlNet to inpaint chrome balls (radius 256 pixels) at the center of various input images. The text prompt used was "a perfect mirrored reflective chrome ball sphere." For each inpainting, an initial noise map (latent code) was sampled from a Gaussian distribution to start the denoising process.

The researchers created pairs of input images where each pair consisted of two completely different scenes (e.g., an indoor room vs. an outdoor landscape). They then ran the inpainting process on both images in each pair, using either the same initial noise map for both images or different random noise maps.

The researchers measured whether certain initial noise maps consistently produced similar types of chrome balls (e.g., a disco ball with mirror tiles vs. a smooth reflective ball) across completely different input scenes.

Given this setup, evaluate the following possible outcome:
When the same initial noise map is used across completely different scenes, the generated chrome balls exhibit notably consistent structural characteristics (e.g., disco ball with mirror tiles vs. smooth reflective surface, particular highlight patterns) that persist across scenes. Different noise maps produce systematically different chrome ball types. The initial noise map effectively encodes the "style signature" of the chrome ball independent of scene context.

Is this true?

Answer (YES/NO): YES